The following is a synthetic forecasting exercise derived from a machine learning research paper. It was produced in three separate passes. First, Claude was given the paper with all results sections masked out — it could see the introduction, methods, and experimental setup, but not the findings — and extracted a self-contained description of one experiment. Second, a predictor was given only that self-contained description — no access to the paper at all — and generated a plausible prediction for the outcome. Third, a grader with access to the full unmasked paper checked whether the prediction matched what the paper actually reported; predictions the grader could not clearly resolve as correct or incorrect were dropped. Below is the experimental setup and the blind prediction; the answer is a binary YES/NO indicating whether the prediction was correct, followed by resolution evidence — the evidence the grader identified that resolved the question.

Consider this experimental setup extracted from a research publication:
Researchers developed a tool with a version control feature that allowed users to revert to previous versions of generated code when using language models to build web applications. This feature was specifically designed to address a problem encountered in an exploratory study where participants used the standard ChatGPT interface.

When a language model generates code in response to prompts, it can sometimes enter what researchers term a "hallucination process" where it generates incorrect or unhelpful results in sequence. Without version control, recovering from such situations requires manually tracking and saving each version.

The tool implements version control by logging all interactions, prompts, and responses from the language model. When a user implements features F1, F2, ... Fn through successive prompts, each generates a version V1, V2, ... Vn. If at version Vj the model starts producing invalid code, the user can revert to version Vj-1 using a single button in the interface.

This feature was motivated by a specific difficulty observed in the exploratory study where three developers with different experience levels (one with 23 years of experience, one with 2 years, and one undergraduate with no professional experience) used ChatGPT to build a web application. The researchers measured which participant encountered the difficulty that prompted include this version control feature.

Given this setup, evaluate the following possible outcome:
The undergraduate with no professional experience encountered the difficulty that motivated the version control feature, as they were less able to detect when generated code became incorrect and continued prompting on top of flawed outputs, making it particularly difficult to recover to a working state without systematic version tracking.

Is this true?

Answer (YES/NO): YES